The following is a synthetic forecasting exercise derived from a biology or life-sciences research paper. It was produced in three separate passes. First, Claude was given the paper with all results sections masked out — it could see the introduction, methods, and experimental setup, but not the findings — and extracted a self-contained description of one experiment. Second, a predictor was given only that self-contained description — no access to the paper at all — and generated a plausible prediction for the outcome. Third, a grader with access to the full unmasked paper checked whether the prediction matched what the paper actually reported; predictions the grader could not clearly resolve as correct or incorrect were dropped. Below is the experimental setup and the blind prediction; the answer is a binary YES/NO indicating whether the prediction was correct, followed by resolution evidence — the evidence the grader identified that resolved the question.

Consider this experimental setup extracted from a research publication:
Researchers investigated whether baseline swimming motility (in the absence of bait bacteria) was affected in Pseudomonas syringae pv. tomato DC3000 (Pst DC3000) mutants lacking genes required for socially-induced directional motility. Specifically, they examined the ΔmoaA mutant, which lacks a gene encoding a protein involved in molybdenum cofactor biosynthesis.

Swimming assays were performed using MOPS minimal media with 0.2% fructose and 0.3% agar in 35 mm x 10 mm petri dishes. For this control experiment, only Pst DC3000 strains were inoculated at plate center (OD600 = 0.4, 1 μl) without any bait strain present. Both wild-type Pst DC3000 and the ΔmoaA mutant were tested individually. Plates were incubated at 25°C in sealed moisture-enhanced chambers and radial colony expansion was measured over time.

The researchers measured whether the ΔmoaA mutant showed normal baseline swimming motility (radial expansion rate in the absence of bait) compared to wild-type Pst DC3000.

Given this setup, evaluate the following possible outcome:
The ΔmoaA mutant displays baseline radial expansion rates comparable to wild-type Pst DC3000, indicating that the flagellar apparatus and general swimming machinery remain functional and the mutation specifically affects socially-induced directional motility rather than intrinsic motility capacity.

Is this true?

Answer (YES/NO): NO